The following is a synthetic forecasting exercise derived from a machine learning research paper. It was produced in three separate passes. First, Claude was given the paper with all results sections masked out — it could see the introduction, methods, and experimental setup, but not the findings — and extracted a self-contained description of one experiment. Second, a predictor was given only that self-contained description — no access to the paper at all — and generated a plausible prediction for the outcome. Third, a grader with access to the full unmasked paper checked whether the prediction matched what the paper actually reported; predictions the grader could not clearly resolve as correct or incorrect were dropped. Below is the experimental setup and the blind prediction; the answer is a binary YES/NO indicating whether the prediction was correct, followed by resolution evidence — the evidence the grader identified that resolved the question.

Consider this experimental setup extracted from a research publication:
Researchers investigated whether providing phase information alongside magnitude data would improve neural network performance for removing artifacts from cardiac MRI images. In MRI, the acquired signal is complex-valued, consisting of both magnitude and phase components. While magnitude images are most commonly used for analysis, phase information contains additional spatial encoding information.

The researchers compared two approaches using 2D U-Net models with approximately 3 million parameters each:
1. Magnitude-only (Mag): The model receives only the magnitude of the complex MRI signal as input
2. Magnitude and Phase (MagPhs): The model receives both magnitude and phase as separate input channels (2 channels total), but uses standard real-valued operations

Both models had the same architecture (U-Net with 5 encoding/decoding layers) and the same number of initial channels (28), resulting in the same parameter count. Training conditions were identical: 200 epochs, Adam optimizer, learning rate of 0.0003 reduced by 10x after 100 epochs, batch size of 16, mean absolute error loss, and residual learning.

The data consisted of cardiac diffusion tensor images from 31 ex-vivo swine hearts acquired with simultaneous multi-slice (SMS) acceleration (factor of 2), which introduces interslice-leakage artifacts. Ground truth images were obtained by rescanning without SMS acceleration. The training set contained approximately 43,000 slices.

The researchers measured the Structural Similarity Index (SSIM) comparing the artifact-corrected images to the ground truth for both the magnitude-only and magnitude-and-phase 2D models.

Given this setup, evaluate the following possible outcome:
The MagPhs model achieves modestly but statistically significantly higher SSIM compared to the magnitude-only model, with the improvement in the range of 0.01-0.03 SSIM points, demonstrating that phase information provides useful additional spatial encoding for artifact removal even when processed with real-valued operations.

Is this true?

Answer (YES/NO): NO